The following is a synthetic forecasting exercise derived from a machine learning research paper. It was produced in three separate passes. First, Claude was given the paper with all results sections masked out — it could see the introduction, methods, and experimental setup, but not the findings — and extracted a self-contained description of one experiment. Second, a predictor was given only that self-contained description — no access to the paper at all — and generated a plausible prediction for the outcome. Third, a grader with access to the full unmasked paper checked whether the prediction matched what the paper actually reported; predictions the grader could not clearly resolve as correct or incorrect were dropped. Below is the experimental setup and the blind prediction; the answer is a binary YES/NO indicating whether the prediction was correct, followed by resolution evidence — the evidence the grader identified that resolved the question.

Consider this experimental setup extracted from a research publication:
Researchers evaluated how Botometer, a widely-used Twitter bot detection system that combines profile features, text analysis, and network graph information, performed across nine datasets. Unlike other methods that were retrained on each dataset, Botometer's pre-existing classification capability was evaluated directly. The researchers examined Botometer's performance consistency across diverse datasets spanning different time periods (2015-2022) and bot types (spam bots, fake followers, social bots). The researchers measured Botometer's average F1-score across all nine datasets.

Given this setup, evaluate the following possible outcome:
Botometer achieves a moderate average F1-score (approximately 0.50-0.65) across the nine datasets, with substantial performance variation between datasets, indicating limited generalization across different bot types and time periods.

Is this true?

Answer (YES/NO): YES